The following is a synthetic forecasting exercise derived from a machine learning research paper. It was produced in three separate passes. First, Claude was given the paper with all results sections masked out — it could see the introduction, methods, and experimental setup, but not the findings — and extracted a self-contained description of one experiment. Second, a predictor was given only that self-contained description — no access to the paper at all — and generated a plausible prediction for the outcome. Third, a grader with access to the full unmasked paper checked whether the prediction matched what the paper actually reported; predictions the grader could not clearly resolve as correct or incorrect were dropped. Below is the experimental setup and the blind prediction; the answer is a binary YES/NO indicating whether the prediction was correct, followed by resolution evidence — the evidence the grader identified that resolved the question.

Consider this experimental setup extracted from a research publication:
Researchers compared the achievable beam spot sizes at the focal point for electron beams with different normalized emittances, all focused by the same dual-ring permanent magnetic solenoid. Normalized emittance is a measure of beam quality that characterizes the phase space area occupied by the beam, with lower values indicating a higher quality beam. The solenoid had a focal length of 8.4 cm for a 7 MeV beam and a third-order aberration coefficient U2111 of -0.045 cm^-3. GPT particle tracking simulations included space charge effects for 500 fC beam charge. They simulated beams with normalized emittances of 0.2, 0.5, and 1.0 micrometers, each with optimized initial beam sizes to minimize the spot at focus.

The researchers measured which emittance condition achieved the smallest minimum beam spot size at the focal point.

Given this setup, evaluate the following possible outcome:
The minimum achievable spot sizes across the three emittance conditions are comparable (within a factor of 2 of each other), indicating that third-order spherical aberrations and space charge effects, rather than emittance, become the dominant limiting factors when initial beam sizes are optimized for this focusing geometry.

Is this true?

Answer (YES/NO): NO